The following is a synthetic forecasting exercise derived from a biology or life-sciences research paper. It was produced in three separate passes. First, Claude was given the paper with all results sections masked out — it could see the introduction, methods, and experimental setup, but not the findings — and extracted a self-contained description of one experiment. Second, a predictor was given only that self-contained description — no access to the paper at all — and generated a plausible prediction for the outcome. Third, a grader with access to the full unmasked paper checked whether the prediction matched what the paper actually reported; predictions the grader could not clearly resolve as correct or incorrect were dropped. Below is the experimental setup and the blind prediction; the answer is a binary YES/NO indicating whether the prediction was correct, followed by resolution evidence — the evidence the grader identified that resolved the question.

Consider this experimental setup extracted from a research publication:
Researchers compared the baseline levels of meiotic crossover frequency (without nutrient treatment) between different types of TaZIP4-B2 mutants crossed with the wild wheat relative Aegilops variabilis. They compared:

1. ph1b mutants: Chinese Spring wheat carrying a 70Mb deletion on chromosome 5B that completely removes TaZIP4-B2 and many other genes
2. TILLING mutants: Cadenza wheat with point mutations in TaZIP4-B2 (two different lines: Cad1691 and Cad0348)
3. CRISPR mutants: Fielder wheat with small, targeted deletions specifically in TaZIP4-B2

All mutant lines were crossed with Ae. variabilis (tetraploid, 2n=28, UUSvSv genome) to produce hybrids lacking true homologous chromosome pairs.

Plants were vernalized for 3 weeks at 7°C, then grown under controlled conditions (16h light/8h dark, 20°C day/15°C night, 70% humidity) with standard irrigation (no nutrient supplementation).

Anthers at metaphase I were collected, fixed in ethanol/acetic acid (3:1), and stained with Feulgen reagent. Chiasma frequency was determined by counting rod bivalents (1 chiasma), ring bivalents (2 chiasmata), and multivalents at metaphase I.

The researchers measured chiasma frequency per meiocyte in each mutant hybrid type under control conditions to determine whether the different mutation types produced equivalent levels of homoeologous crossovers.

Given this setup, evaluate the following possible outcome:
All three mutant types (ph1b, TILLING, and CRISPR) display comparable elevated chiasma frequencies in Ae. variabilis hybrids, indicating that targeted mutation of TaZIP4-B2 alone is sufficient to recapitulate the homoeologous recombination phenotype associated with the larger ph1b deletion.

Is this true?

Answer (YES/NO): YES